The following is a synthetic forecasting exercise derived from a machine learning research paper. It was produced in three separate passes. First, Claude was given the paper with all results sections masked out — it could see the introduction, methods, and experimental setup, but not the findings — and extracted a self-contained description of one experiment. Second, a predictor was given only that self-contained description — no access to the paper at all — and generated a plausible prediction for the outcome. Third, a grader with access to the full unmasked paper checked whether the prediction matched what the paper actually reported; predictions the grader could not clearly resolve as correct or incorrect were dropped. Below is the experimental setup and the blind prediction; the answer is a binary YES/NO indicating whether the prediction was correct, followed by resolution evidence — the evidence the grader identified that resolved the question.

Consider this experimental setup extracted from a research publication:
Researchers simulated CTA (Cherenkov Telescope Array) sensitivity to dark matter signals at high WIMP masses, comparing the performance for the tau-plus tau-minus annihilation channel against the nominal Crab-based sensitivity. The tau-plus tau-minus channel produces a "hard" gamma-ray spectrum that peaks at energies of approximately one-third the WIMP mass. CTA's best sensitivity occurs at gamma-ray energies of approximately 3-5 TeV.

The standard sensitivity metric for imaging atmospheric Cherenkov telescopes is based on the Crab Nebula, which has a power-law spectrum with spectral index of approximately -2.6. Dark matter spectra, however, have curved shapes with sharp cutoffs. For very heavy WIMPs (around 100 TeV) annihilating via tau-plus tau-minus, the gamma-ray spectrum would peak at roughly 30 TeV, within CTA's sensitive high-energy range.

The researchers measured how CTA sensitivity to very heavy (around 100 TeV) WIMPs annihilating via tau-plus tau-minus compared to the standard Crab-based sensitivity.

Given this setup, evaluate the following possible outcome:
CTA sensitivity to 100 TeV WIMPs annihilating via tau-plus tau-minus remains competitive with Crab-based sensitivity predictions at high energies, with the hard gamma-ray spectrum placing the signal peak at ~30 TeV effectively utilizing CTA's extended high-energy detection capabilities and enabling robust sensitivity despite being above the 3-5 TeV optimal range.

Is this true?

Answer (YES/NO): NO